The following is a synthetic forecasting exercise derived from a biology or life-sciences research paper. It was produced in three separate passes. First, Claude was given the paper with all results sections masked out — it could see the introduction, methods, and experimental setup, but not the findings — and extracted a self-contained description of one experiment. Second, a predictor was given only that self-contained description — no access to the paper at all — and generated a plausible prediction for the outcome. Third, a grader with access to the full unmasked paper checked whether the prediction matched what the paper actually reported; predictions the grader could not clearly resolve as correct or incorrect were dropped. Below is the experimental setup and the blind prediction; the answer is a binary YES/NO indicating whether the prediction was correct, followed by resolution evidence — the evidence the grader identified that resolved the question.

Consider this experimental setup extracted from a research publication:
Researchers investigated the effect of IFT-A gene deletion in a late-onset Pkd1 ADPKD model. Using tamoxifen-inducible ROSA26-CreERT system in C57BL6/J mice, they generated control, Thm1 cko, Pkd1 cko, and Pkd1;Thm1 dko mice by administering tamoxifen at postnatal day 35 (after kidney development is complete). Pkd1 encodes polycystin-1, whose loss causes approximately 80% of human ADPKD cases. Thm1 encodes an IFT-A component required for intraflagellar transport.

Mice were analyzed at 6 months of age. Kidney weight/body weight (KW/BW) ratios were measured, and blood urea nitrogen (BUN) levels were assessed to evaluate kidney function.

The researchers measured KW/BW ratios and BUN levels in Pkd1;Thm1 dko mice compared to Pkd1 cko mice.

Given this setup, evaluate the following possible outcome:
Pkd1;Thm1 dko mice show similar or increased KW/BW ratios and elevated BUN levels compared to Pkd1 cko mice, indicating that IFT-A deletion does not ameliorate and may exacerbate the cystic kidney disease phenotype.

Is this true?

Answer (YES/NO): NO